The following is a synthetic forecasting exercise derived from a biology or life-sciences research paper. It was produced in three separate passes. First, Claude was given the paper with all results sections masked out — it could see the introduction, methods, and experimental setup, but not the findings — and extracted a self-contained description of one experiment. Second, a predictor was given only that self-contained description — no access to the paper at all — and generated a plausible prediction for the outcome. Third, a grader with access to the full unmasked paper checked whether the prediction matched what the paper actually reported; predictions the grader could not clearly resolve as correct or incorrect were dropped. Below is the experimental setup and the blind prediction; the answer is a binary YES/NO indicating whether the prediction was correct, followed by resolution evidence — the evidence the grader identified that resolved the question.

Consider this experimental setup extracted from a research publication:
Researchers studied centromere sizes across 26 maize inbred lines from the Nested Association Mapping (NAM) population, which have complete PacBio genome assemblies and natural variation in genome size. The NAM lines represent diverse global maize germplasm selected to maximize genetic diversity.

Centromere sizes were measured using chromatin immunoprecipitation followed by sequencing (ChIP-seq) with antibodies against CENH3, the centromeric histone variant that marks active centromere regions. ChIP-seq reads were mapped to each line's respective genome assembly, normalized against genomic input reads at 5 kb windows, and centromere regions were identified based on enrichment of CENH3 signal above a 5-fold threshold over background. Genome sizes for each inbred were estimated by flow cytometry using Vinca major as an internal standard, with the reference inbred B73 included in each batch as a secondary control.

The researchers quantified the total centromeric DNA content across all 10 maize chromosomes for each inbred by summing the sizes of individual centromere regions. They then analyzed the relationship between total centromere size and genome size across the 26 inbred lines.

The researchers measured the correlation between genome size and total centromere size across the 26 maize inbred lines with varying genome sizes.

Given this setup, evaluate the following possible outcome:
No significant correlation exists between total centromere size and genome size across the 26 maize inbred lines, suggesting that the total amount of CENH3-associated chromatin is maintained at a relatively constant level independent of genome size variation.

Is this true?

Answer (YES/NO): NO